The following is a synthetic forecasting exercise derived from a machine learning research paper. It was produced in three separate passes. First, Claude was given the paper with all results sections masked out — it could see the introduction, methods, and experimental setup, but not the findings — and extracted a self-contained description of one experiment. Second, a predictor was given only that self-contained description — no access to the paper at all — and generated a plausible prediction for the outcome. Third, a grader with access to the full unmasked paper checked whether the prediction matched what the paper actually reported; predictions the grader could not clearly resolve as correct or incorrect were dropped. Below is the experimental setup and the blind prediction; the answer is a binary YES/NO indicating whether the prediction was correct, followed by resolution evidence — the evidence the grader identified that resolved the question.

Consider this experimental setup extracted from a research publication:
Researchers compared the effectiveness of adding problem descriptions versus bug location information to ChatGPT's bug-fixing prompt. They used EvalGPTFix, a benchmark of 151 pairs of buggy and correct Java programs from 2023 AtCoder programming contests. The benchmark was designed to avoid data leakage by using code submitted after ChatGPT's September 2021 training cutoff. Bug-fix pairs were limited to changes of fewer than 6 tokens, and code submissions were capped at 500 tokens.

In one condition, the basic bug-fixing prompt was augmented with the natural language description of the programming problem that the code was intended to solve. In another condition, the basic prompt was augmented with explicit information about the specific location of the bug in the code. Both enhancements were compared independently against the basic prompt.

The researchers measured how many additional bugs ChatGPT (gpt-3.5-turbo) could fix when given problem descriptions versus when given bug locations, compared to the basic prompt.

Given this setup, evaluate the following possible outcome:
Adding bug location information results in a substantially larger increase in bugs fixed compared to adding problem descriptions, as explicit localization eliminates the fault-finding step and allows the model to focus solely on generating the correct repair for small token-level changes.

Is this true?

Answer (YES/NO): NO